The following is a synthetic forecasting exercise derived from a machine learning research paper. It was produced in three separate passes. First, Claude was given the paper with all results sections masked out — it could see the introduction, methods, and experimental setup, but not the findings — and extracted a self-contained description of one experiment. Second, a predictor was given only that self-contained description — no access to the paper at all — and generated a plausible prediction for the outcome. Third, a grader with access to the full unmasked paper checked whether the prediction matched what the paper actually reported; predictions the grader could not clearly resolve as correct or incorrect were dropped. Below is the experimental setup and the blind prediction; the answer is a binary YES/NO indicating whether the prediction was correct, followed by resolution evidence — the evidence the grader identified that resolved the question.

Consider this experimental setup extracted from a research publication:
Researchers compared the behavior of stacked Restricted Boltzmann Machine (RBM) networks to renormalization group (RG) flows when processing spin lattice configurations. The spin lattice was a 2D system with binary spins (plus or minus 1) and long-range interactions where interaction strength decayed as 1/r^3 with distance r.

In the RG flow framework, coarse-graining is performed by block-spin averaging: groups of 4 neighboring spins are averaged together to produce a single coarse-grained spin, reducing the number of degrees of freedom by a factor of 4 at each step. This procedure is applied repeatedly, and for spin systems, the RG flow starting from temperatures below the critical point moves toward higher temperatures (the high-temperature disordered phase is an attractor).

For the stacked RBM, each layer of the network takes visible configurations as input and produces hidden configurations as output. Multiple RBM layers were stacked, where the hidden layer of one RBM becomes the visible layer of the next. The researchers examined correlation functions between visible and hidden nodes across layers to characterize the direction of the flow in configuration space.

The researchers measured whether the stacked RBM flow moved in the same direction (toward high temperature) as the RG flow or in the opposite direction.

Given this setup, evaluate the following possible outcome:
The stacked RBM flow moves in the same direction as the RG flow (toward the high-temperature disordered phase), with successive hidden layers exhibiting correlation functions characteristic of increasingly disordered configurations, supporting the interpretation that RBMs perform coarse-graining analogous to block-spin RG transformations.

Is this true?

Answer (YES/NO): NO